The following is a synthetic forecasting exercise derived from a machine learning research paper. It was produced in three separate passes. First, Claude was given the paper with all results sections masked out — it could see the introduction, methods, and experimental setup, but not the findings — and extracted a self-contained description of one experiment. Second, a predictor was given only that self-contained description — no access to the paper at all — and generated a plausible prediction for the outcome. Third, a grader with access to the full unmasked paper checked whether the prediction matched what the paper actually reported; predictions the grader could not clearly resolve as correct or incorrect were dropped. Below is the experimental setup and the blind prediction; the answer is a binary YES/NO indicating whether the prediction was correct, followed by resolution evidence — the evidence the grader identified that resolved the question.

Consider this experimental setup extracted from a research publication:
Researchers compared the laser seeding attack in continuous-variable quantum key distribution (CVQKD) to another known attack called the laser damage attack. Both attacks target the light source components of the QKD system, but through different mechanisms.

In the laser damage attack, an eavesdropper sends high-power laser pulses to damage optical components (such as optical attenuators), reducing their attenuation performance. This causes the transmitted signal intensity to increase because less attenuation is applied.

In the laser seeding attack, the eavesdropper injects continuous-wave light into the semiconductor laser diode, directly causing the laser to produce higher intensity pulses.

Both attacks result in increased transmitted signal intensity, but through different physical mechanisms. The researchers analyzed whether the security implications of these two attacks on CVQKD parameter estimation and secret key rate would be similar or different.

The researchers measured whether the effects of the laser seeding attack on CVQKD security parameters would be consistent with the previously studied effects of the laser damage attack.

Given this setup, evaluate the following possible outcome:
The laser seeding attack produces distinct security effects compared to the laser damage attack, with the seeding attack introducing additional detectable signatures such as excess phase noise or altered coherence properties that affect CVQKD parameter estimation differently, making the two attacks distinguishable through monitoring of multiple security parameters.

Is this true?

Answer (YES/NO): NO